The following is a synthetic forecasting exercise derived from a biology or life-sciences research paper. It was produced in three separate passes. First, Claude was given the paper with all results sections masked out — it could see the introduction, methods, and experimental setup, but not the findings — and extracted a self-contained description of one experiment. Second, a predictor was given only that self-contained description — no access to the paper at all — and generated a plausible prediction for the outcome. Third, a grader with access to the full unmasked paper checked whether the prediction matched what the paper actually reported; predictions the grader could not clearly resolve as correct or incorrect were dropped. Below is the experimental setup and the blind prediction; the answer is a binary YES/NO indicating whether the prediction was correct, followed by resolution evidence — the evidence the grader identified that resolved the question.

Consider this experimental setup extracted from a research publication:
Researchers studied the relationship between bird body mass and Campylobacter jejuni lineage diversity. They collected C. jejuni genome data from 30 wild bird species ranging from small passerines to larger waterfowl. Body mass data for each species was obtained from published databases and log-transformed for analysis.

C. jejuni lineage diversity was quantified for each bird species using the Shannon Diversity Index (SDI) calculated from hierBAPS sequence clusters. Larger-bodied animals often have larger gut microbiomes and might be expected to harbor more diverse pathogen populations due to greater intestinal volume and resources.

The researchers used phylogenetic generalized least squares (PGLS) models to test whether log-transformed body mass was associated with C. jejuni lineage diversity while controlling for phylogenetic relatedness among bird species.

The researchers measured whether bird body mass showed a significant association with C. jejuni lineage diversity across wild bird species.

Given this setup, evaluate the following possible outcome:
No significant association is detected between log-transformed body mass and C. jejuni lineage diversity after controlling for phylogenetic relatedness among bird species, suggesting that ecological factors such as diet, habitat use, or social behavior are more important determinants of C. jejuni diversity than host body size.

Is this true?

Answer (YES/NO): YES